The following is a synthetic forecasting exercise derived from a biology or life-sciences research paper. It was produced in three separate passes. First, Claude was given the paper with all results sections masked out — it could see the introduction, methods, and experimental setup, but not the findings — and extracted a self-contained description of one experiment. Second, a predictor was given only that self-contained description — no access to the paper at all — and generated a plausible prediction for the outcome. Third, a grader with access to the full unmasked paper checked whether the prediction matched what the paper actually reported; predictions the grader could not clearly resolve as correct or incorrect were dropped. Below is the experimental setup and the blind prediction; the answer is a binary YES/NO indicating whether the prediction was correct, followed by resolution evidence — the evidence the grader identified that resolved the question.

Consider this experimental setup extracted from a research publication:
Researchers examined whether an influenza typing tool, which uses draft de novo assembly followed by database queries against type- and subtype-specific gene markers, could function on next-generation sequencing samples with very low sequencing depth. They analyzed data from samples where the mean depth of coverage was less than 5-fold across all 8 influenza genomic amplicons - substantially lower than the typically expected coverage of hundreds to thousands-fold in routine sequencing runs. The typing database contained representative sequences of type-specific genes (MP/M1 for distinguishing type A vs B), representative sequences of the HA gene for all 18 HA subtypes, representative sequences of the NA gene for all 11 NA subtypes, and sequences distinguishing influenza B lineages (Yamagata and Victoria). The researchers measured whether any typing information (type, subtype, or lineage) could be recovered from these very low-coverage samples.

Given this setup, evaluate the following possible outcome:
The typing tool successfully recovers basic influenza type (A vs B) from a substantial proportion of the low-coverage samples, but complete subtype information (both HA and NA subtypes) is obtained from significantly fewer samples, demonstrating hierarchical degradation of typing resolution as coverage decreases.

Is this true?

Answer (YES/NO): NO